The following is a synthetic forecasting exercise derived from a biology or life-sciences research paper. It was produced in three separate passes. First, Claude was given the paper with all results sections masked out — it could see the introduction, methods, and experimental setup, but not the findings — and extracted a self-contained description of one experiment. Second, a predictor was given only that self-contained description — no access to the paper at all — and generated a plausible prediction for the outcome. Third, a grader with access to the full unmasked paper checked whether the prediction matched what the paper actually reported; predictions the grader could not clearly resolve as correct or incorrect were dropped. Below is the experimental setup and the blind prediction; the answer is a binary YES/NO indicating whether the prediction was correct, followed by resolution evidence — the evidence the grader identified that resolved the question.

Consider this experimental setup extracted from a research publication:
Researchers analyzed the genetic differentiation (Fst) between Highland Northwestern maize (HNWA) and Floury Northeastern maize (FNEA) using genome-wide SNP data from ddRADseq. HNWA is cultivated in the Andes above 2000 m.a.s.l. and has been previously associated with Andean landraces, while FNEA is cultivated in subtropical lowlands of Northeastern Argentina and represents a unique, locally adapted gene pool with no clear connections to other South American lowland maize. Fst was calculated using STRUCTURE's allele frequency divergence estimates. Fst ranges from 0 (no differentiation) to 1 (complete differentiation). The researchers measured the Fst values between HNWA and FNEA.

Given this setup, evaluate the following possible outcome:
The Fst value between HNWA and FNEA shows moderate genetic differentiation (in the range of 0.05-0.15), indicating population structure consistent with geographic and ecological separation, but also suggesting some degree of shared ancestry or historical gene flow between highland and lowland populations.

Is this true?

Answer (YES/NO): YES